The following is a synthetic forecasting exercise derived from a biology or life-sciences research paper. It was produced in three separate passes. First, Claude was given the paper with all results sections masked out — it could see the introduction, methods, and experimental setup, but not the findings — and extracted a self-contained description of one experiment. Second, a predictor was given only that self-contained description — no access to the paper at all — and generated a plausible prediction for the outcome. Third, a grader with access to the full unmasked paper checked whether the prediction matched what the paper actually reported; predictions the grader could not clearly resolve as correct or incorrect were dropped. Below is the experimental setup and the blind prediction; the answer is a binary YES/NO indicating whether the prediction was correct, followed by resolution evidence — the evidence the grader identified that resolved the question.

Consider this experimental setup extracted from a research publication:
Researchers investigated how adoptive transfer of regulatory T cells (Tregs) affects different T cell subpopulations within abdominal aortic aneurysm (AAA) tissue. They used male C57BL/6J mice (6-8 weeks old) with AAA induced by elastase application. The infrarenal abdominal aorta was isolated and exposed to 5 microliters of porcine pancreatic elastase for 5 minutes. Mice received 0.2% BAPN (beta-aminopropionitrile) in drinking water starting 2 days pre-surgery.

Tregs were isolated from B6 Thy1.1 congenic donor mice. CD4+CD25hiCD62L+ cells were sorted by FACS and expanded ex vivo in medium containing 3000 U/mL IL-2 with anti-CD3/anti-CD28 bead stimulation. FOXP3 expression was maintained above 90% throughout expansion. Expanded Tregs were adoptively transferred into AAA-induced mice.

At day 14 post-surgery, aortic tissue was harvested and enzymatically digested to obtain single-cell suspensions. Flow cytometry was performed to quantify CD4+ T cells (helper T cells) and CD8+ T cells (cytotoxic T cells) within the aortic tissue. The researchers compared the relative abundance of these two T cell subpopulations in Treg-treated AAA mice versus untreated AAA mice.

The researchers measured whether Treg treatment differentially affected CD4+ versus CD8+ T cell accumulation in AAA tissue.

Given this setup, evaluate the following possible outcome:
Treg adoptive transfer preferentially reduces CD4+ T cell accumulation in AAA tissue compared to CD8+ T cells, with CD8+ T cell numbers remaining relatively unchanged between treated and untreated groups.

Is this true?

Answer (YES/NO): NO